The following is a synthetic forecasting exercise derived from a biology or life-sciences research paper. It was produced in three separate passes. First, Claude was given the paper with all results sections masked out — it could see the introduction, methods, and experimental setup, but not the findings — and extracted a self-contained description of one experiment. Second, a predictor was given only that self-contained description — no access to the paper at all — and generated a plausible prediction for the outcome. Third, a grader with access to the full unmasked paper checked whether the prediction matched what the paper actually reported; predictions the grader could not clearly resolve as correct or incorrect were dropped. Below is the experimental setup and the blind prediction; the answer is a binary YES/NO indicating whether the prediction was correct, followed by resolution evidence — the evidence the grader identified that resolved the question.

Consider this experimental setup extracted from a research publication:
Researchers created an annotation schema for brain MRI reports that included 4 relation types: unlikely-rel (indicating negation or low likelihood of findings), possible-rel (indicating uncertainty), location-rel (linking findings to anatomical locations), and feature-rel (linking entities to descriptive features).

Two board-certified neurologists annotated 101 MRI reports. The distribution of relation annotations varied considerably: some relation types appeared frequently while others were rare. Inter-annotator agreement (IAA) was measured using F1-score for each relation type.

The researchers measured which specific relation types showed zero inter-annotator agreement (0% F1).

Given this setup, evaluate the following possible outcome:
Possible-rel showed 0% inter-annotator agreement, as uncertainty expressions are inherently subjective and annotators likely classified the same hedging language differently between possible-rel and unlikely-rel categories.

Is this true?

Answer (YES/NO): YES